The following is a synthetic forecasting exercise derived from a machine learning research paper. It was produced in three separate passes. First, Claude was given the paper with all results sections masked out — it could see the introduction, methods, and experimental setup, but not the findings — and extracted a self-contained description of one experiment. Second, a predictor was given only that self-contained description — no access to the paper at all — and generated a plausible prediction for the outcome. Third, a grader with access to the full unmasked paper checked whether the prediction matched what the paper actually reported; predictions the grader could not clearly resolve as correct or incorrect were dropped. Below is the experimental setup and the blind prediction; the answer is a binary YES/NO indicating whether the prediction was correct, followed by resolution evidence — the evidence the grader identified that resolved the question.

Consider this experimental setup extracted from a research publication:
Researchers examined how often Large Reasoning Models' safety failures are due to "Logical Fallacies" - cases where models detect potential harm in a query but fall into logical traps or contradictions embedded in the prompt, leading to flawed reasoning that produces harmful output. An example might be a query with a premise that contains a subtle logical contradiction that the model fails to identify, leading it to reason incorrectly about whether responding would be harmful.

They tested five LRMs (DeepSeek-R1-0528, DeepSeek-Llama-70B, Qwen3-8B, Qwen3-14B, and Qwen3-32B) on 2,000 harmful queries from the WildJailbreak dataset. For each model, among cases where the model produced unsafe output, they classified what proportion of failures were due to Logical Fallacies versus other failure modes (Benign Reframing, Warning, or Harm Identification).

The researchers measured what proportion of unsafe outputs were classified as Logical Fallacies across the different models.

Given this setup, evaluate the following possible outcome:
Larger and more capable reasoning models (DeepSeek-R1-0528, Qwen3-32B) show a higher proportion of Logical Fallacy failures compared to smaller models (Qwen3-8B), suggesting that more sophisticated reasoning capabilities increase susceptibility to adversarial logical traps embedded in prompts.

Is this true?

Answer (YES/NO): NO